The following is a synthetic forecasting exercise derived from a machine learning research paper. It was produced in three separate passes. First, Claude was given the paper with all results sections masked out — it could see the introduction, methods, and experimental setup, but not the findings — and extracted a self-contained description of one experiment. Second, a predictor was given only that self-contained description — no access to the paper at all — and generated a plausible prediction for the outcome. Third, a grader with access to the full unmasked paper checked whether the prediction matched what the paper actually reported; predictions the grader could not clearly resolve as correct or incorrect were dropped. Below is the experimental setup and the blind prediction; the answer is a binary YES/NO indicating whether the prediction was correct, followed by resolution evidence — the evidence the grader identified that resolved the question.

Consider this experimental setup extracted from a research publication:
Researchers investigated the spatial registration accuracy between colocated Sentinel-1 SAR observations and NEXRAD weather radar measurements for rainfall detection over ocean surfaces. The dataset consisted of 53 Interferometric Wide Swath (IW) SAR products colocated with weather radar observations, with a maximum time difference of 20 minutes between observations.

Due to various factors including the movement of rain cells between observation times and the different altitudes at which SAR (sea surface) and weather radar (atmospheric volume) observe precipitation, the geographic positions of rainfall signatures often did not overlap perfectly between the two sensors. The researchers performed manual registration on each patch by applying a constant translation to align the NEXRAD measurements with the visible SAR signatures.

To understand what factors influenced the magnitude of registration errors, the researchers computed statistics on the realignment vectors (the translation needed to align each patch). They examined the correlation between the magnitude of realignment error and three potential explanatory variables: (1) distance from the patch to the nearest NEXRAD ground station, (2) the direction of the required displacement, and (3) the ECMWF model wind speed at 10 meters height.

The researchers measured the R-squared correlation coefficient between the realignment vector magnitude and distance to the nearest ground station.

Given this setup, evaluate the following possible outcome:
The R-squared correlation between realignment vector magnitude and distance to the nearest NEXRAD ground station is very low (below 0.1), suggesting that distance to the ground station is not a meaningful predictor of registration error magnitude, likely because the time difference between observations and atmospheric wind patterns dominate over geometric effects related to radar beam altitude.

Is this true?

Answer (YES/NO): NO